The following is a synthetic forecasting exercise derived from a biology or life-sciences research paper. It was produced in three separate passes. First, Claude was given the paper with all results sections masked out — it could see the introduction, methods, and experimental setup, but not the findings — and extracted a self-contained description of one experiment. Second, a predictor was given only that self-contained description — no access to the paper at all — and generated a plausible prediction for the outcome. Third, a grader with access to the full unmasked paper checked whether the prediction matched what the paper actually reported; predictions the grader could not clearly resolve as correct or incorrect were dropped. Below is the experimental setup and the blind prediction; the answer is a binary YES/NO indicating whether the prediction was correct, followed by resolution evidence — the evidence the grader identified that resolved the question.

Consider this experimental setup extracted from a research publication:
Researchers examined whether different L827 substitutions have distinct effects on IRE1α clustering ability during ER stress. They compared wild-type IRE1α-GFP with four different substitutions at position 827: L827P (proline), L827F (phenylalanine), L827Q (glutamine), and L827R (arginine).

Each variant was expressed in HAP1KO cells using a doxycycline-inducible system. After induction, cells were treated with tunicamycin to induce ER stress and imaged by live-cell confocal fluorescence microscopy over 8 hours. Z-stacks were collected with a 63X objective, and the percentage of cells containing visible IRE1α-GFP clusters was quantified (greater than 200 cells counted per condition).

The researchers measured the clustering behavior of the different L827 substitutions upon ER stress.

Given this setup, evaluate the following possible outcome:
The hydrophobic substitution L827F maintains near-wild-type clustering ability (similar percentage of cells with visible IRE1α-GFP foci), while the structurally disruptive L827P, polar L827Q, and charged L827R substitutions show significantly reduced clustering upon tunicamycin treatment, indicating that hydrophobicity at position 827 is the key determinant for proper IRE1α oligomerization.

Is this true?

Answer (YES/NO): NO